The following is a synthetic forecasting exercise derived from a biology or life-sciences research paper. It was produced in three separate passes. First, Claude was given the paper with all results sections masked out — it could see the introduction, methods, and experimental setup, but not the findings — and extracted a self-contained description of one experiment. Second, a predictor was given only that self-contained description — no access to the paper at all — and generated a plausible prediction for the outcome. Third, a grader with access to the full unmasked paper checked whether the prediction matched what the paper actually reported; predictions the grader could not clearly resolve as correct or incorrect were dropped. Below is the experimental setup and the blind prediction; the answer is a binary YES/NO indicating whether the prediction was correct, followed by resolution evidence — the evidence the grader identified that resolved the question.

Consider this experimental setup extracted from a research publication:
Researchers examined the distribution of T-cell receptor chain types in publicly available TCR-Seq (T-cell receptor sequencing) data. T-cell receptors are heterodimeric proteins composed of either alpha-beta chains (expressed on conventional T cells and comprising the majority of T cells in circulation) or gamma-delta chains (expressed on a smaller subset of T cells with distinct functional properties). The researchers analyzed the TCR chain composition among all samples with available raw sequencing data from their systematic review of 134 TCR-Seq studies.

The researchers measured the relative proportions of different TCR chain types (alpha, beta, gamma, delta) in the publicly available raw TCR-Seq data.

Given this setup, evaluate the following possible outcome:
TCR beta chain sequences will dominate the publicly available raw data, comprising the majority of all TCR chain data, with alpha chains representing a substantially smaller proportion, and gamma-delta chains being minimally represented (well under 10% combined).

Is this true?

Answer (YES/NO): YES